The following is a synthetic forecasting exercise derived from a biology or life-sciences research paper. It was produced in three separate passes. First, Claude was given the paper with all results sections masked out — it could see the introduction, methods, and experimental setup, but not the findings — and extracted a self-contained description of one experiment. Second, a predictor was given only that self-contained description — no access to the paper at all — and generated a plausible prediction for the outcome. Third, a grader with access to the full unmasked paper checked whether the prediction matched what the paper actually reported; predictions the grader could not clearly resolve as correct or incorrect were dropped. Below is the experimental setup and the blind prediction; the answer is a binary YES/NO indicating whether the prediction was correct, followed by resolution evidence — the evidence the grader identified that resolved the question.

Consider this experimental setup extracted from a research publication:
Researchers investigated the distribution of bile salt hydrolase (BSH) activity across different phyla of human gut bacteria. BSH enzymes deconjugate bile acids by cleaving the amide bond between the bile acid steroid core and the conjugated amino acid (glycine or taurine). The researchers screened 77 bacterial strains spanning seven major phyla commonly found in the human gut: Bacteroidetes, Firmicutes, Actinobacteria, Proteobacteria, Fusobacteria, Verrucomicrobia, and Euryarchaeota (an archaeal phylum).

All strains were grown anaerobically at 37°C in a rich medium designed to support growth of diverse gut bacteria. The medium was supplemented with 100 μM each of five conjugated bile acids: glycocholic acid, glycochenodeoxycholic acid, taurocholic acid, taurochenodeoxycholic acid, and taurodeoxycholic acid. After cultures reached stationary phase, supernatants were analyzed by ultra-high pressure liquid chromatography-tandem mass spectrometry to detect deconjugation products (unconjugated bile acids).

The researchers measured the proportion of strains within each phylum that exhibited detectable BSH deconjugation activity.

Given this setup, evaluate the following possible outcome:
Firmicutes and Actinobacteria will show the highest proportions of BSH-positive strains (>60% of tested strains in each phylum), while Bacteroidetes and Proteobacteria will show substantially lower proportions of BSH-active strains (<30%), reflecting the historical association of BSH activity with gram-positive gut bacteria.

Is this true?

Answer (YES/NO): NO